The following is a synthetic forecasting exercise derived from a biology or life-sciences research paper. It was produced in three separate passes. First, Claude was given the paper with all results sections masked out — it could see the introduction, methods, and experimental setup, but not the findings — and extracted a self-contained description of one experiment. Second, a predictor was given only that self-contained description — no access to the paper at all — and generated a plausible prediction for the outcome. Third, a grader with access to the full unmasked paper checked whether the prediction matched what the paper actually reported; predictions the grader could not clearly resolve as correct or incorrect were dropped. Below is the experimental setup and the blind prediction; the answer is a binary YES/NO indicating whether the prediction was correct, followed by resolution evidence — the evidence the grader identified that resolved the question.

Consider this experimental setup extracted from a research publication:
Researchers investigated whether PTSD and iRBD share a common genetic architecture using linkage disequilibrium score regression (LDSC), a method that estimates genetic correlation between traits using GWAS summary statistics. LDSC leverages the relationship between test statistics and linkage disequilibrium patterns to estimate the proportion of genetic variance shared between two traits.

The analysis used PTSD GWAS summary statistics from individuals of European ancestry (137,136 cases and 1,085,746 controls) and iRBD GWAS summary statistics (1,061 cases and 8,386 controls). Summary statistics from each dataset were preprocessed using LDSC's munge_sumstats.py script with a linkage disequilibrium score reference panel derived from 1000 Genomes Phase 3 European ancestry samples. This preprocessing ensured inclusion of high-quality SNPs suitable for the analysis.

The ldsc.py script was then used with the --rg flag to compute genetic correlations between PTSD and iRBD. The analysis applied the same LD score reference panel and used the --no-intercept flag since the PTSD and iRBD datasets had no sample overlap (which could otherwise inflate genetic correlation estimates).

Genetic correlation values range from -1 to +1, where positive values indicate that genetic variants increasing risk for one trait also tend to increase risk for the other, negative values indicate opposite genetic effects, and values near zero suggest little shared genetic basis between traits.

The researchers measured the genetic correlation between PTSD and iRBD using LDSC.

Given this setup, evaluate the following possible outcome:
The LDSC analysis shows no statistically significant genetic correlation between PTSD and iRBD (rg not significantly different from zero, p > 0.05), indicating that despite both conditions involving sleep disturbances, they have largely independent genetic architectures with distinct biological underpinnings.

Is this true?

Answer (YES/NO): YES